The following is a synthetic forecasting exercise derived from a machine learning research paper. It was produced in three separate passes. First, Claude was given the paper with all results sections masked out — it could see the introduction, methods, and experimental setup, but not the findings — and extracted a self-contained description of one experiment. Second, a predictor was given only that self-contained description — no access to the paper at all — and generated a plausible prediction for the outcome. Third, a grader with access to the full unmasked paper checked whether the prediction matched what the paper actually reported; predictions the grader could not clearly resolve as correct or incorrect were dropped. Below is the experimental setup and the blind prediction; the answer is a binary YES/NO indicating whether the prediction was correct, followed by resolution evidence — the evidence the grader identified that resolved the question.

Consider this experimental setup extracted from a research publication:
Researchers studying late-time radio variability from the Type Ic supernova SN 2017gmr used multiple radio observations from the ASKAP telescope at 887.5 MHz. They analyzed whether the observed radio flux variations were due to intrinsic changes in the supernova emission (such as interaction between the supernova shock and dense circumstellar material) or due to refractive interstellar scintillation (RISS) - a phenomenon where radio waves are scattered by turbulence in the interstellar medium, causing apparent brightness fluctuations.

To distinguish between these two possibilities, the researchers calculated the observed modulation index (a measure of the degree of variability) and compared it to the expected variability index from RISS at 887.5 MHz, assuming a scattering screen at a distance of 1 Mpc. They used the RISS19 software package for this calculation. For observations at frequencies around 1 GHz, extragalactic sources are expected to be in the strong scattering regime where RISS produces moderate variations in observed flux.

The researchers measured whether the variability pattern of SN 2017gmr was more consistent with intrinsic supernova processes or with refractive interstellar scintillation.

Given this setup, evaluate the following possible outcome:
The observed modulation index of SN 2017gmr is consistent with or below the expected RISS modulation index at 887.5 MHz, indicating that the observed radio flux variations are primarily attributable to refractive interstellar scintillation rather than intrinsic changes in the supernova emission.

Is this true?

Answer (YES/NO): YES